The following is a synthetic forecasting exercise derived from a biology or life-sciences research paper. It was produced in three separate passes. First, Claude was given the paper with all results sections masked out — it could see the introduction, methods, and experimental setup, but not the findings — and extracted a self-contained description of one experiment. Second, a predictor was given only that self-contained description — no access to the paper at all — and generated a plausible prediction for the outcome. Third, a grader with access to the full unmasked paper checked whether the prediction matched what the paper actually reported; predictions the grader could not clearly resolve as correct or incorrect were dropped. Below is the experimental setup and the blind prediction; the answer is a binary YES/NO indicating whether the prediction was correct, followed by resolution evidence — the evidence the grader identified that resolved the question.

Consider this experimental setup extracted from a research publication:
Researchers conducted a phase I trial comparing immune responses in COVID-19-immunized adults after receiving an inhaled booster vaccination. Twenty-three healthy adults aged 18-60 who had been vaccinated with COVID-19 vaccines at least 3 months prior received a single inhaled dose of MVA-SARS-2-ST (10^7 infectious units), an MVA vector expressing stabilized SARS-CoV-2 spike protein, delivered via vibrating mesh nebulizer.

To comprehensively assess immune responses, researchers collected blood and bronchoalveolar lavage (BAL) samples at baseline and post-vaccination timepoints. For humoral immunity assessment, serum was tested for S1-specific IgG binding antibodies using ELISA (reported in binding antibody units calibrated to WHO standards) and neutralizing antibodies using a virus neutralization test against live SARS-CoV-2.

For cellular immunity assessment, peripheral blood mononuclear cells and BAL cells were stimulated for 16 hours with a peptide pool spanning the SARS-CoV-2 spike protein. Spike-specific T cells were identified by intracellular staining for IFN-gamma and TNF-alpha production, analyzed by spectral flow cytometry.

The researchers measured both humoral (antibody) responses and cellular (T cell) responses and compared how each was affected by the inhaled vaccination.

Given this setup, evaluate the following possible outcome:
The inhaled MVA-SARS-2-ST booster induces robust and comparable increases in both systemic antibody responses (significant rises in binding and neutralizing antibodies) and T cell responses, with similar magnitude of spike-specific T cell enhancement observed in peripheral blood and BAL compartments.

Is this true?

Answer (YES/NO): NO